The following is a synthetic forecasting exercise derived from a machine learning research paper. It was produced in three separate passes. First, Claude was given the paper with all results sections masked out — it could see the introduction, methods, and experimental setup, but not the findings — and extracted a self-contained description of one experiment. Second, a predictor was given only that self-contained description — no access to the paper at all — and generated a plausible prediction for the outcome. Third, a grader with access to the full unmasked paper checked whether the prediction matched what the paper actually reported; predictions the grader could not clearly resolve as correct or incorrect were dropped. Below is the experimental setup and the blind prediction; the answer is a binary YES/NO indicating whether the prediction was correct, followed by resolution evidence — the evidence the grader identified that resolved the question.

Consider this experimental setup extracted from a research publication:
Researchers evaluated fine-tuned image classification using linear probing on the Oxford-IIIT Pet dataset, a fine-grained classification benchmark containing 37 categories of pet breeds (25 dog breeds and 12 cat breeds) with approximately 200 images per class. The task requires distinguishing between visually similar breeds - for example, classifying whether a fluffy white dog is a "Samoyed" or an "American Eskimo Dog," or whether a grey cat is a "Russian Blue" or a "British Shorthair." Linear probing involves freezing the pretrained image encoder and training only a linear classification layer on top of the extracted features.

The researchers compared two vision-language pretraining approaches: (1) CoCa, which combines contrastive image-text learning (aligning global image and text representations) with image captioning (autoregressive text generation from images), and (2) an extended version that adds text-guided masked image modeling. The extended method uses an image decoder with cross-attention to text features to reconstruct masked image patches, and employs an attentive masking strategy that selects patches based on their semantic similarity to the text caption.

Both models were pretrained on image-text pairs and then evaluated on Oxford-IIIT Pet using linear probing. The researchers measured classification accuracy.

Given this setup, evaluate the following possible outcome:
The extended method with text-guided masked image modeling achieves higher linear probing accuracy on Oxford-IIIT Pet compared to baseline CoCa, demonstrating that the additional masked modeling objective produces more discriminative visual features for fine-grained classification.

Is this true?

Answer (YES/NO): NO